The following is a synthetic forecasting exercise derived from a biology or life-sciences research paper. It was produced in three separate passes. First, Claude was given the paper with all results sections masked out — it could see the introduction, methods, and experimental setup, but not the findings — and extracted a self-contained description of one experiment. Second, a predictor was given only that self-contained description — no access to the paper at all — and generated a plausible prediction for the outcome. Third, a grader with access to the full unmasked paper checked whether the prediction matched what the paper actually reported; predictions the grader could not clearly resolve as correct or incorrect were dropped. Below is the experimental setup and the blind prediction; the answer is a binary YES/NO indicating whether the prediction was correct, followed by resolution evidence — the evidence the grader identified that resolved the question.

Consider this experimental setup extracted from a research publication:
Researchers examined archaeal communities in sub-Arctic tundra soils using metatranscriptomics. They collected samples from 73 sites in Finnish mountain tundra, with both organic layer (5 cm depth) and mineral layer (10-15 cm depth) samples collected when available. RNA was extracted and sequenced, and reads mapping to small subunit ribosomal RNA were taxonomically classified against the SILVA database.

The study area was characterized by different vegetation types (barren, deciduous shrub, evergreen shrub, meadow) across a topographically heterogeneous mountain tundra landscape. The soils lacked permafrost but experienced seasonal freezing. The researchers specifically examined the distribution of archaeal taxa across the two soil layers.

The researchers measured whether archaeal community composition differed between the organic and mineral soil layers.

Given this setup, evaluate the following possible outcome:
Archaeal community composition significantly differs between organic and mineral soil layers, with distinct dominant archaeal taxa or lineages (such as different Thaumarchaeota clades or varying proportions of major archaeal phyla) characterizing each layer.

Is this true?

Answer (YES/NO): NO